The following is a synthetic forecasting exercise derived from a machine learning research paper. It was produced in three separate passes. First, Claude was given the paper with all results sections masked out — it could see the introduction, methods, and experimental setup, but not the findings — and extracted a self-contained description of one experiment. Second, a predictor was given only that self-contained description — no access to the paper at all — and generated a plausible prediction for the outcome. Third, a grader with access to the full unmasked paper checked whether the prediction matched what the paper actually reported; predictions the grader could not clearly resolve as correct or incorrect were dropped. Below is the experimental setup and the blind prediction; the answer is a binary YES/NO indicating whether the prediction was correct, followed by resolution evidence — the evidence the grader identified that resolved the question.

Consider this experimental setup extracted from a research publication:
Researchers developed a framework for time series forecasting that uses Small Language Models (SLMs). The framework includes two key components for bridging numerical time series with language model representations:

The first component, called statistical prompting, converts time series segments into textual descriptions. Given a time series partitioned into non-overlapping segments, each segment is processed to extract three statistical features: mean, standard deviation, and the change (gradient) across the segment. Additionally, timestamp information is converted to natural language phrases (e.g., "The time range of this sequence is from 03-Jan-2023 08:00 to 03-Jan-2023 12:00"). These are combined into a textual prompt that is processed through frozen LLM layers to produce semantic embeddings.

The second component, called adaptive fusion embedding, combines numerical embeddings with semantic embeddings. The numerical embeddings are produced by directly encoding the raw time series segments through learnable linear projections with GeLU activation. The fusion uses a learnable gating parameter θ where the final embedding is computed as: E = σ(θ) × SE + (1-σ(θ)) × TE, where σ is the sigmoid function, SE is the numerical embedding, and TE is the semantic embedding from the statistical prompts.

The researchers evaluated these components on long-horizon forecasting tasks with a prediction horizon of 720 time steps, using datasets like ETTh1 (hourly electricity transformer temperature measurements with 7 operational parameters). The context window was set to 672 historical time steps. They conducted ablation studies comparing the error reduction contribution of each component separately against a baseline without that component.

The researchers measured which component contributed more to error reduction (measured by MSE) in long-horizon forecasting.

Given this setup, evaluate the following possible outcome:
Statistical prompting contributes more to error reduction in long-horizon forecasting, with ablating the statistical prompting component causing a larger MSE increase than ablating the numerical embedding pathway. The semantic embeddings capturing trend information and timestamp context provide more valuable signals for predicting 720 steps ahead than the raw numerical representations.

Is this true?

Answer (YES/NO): NO